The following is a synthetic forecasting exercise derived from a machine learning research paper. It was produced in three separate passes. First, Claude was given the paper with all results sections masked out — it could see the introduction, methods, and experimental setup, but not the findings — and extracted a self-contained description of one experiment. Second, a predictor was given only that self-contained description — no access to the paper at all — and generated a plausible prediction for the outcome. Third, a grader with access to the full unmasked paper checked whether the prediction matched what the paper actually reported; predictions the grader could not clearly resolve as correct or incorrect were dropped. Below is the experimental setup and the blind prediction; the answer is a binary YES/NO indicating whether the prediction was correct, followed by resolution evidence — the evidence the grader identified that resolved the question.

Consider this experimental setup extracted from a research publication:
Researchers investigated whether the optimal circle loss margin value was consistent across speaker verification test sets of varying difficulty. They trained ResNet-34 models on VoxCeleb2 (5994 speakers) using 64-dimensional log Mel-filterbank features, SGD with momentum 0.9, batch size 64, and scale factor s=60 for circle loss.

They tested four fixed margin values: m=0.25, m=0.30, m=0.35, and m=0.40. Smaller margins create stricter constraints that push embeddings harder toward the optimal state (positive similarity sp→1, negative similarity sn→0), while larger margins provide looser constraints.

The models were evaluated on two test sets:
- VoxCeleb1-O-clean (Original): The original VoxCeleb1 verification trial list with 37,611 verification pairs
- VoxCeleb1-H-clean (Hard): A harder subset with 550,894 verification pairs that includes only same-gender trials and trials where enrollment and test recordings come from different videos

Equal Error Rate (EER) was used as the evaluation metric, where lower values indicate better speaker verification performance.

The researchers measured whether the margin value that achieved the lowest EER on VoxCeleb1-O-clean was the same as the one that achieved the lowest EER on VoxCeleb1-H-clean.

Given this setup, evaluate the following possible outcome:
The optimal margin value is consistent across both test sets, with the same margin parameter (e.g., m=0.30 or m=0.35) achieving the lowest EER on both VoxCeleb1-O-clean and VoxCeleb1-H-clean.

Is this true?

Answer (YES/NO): NO